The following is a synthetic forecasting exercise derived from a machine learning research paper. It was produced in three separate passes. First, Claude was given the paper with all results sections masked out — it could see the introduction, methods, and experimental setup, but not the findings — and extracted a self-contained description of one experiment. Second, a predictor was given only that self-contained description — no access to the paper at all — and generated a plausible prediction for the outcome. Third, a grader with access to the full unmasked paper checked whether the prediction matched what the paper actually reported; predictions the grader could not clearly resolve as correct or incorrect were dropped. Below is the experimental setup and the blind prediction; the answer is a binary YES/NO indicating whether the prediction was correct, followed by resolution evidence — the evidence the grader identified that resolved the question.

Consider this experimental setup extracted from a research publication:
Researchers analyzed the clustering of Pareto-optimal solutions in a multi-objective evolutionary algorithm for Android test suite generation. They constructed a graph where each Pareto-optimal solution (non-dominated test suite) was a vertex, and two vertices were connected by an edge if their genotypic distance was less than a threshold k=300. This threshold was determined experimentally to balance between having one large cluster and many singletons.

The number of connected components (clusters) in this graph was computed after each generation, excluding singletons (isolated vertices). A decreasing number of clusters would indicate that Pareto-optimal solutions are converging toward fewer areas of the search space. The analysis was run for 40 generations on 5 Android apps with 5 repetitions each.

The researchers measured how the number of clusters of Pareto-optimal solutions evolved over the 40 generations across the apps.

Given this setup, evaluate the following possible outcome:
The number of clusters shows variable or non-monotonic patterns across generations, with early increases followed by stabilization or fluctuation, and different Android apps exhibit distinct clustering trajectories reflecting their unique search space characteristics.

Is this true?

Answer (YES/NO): NO